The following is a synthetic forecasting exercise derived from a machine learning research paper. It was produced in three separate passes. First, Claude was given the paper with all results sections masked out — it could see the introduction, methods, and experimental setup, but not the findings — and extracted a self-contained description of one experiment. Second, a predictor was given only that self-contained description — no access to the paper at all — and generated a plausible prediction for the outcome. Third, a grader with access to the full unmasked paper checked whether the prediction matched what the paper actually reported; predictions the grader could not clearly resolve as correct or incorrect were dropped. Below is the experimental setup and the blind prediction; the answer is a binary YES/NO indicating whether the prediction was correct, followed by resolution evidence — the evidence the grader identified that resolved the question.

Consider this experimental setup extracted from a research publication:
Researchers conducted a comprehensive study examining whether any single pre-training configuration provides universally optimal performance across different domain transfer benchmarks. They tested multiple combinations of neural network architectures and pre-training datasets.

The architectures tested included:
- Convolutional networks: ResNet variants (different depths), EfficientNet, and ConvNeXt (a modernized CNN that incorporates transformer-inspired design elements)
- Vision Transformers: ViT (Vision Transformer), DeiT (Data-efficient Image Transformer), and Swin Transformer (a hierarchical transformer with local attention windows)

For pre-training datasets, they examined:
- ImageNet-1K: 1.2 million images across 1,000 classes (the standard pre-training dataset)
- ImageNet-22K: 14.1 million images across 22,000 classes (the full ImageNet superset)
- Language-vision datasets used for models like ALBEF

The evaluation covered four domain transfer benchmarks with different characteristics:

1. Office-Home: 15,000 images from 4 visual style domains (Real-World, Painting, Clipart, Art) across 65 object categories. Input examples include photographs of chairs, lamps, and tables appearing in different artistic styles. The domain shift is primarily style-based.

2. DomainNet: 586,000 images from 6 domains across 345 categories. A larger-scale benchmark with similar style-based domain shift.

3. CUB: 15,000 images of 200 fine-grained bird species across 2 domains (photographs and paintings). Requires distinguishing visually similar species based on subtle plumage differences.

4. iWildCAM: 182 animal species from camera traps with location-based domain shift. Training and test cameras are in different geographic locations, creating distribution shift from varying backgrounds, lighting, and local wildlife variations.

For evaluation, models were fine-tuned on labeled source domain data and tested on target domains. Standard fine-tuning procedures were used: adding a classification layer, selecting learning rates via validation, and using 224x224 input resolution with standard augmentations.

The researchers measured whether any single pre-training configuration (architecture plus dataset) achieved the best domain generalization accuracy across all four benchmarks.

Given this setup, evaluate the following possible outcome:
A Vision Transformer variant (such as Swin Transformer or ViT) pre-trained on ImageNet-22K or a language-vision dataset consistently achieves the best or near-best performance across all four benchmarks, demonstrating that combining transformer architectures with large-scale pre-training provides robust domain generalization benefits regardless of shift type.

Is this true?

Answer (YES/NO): NO